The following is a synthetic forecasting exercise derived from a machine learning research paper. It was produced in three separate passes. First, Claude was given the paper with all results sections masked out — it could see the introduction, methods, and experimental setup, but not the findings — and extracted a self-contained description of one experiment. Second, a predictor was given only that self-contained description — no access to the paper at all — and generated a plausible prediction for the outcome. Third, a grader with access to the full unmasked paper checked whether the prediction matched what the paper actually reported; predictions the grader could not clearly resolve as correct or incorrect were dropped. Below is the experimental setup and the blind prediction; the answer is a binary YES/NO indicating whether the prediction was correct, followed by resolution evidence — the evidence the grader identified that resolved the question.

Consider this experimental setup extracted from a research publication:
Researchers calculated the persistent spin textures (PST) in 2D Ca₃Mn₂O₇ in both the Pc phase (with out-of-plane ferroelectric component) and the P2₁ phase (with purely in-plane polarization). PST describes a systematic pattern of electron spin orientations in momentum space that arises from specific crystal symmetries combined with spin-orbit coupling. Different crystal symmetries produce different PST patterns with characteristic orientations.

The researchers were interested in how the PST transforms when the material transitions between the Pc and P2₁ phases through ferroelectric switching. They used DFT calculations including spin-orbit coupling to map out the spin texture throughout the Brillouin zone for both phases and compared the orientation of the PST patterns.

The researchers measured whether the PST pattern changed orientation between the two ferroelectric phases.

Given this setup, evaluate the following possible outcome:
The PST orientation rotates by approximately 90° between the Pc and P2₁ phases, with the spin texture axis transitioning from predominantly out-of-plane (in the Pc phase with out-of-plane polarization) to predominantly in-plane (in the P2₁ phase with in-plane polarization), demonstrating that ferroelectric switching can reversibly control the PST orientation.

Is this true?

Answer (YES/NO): NO